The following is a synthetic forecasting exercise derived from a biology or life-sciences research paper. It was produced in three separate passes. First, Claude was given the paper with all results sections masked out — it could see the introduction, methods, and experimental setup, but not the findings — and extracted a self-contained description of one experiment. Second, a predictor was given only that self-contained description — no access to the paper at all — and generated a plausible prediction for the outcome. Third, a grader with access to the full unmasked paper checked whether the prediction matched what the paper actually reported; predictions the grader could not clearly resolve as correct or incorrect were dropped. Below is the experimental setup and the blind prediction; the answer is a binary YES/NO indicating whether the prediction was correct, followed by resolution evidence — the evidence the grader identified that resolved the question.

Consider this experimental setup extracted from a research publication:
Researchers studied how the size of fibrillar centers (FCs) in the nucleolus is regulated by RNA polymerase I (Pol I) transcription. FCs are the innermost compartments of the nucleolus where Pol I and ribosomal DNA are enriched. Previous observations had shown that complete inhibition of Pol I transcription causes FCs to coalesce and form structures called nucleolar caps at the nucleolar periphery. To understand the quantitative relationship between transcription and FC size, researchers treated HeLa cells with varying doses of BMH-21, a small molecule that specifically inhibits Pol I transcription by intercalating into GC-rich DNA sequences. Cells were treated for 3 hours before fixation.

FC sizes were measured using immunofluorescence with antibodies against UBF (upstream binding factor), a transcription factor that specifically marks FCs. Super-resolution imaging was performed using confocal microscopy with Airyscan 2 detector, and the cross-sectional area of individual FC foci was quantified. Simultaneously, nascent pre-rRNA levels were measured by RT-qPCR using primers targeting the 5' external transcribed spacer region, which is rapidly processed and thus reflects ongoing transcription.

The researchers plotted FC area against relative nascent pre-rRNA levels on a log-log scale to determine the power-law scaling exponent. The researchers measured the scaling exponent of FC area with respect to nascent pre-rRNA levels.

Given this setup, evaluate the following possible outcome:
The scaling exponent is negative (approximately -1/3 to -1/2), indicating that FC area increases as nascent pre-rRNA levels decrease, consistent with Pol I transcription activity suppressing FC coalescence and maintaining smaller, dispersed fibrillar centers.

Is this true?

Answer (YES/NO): NO